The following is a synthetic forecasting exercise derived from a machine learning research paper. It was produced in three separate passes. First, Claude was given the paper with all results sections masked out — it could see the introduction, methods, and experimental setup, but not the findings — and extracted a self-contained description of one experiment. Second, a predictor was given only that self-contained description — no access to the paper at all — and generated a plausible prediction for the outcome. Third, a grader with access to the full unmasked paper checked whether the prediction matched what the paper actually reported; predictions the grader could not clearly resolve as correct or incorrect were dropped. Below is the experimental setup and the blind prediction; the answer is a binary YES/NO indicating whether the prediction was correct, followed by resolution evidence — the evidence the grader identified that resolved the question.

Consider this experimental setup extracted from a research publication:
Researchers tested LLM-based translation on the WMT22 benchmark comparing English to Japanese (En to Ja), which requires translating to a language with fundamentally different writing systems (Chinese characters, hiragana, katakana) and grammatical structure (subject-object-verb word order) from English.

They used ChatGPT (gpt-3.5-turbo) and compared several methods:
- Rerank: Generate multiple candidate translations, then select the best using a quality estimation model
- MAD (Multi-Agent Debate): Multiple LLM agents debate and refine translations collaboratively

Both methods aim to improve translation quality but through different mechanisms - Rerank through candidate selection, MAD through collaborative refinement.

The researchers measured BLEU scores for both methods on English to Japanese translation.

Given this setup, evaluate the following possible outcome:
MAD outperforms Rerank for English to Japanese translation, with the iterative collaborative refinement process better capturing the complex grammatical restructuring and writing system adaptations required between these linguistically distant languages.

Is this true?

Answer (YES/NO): NO